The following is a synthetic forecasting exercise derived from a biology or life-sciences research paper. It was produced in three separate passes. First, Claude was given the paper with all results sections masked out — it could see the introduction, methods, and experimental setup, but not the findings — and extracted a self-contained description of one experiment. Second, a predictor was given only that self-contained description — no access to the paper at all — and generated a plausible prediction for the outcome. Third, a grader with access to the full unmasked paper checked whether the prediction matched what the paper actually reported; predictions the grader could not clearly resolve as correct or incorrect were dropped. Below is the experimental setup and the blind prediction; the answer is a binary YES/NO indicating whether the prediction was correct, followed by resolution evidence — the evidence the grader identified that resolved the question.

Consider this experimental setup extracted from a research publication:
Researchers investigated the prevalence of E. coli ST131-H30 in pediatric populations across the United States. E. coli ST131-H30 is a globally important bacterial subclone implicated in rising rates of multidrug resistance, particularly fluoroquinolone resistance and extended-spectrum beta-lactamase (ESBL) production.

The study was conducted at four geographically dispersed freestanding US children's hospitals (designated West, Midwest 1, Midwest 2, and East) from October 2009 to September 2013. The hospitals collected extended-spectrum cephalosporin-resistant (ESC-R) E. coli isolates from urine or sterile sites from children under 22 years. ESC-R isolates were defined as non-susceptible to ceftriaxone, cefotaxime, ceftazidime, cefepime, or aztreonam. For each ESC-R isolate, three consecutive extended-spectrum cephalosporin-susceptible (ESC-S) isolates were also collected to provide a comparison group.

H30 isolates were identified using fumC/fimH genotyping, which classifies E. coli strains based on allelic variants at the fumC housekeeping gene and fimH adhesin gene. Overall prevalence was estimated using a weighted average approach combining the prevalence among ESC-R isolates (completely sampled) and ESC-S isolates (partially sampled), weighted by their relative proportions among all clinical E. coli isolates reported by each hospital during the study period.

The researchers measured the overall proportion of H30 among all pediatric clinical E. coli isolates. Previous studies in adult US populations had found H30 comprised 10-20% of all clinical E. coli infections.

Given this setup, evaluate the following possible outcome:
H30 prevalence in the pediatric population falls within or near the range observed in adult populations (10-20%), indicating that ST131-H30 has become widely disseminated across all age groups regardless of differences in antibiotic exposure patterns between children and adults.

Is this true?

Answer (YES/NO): NO